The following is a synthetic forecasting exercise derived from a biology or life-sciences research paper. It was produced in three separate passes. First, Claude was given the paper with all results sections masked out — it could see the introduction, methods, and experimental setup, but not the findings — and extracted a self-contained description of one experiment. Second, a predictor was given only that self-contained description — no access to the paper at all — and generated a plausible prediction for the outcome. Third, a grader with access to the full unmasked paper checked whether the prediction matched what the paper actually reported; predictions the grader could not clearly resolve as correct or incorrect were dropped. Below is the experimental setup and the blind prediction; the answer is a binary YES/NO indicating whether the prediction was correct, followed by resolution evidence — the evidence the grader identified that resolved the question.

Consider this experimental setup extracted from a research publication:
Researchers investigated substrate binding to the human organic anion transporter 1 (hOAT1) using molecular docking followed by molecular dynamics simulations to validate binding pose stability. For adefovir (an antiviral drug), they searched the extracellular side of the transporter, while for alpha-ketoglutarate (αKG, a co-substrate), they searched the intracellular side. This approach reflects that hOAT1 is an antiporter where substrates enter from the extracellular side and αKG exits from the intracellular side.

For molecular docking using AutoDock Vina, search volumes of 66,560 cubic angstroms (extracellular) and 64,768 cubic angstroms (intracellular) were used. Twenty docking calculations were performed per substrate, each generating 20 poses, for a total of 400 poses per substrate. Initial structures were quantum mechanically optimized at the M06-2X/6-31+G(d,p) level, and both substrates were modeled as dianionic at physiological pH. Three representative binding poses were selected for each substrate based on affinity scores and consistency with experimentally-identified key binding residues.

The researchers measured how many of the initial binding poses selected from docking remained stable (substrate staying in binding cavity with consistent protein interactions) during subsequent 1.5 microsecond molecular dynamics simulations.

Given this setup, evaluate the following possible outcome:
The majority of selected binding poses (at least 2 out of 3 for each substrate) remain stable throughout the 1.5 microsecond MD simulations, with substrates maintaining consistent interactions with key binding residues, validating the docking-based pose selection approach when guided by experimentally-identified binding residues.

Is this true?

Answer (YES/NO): YES